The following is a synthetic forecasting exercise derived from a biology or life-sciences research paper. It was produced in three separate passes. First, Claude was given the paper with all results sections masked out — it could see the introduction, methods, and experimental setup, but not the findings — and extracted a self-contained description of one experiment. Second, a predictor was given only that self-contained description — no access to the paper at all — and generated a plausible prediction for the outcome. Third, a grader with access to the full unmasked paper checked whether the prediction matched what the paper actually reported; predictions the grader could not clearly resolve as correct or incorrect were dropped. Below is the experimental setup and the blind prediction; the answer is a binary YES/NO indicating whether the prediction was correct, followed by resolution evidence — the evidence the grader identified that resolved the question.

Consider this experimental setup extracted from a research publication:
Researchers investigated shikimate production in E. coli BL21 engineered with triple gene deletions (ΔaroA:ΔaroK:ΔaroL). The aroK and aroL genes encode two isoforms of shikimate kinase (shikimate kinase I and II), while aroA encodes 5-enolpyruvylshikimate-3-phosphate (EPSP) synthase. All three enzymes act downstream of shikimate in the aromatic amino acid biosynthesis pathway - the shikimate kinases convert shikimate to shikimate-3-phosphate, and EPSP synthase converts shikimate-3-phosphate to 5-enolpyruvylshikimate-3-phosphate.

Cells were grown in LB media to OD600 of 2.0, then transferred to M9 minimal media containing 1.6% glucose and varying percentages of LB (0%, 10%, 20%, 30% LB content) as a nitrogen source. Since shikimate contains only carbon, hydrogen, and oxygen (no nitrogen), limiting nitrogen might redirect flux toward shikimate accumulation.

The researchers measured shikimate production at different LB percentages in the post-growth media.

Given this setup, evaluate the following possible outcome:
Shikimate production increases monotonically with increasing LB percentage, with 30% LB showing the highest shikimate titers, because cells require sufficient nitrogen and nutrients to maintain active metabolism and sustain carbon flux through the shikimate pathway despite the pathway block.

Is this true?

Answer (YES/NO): NO